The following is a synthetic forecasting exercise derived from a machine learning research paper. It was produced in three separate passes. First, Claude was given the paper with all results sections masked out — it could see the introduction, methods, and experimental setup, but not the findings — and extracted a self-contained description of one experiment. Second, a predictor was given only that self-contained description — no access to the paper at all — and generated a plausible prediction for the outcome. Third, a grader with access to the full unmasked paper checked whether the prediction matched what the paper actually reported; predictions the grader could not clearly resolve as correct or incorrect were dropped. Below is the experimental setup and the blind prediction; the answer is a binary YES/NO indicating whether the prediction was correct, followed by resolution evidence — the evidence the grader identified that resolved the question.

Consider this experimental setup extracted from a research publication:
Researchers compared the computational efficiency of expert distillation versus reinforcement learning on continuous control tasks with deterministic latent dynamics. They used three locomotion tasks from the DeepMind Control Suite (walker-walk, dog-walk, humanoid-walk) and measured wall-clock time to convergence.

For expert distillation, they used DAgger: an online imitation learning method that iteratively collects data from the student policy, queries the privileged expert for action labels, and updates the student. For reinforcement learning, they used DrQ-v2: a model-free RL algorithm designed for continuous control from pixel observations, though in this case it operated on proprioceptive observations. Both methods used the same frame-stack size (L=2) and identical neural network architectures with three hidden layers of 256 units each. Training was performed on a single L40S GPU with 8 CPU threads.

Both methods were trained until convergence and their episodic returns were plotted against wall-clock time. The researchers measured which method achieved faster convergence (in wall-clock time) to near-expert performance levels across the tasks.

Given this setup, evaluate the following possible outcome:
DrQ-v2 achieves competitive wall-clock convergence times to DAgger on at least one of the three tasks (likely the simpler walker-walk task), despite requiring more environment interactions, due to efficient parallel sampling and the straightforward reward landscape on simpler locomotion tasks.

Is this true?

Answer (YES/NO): NO